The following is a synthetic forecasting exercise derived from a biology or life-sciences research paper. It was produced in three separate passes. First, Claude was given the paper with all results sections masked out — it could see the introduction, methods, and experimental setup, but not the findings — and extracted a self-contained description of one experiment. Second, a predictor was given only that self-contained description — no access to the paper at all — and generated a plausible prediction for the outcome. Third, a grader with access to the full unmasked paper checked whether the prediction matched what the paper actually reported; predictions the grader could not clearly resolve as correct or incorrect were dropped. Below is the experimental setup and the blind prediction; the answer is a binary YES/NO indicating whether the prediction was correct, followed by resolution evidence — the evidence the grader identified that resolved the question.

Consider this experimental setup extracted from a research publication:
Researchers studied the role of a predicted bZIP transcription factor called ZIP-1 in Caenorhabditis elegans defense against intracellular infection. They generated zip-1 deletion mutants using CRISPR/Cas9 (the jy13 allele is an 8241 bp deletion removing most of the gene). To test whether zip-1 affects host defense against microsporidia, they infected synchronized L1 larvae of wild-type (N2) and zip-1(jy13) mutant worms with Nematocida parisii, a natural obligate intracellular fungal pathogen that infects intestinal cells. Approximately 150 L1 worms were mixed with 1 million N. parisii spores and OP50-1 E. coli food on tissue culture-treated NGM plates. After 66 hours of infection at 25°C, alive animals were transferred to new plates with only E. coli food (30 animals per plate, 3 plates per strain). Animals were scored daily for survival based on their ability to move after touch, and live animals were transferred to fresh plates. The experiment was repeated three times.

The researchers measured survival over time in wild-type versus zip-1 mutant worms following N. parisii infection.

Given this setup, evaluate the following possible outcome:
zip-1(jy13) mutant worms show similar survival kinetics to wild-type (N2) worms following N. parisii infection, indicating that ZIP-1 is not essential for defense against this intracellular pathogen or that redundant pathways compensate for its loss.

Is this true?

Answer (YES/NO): NO